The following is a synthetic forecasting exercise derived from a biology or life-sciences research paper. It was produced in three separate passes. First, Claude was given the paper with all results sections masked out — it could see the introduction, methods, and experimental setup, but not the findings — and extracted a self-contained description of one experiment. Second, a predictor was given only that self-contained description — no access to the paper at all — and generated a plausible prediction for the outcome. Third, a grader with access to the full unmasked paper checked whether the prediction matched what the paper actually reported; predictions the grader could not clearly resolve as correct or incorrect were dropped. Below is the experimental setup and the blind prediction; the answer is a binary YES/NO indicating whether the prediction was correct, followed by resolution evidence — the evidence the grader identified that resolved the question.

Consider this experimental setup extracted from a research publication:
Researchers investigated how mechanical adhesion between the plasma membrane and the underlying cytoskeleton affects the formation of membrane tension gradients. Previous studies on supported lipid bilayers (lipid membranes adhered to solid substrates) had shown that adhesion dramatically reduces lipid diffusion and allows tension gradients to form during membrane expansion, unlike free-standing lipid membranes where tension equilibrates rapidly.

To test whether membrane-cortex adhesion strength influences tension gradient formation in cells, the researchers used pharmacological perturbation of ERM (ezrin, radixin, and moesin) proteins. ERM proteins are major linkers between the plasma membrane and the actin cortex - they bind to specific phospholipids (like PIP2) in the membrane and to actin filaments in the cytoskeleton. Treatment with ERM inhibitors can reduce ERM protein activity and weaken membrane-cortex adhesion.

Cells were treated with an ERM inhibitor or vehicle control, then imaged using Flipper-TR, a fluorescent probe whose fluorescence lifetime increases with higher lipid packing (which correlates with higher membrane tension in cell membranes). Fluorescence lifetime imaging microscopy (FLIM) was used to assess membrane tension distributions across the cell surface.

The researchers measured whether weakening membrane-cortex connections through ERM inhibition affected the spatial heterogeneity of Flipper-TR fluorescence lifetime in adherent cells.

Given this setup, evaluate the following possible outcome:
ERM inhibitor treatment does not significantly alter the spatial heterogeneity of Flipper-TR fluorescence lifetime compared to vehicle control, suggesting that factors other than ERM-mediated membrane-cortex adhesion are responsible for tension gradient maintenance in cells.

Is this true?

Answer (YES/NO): NO